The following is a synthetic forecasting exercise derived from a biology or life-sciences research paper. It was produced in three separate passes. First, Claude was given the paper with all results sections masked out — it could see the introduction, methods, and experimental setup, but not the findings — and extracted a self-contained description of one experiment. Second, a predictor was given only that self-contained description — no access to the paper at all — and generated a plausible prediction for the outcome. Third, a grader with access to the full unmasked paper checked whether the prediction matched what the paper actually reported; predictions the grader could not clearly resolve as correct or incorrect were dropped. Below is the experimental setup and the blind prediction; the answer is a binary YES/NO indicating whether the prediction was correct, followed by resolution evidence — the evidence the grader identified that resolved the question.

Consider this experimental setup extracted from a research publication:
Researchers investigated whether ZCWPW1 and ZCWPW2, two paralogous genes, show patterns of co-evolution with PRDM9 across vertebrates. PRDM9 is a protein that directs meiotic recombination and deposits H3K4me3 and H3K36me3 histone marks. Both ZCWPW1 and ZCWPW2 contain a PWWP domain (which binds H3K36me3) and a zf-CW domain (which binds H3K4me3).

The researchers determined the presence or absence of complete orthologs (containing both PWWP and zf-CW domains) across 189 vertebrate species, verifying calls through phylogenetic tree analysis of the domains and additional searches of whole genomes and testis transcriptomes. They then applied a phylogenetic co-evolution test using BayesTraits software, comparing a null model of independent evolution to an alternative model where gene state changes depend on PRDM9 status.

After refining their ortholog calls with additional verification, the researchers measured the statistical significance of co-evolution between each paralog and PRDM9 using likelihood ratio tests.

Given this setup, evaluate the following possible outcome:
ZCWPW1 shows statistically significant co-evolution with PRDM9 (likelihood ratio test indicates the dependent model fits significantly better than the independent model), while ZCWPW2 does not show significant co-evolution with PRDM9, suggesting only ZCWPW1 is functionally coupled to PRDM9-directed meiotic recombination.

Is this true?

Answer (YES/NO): NO